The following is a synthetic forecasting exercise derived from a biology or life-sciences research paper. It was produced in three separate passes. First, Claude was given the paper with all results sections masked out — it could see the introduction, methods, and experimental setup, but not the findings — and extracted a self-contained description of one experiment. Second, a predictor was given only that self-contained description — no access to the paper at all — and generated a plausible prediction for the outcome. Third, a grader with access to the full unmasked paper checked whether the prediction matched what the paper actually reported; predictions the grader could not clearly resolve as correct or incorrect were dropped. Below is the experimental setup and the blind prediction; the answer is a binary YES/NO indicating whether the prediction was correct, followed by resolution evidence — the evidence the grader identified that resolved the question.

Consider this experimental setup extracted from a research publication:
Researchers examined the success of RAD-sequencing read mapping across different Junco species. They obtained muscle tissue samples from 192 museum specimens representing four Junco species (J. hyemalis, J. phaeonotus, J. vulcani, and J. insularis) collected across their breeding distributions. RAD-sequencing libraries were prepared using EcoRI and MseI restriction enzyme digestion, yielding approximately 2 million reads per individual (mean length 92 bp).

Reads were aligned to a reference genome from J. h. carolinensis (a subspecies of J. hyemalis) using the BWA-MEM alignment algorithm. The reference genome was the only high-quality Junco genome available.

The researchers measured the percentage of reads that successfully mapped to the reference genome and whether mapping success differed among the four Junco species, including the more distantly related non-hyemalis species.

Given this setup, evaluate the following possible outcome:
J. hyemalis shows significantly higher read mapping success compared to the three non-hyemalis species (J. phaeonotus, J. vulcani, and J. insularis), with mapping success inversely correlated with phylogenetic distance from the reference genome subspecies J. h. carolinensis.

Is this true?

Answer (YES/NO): NO